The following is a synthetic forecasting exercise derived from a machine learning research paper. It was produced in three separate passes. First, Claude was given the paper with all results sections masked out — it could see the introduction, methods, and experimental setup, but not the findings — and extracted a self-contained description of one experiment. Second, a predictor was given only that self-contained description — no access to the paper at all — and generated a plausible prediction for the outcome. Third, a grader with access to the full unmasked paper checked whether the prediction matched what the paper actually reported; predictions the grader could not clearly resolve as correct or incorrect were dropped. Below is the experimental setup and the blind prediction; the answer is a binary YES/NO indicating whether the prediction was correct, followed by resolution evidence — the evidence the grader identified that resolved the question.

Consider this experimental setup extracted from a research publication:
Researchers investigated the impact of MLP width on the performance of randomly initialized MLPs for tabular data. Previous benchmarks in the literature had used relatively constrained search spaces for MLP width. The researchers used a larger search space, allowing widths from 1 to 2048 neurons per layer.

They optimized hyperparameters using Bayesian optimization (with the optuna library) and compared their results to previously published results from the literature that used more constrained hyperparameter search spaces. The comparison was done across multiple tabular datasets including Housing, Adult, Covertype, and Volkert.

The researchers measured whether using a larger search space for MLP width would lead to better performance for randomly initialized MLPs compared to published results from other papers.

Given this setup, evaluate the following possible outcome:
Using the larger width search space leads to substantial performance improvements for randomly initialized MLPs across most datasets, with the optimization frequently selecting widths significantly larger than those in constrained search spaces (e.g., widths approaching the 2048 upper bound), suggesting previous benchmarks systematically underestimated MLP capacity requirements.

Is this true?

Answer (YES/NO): NO